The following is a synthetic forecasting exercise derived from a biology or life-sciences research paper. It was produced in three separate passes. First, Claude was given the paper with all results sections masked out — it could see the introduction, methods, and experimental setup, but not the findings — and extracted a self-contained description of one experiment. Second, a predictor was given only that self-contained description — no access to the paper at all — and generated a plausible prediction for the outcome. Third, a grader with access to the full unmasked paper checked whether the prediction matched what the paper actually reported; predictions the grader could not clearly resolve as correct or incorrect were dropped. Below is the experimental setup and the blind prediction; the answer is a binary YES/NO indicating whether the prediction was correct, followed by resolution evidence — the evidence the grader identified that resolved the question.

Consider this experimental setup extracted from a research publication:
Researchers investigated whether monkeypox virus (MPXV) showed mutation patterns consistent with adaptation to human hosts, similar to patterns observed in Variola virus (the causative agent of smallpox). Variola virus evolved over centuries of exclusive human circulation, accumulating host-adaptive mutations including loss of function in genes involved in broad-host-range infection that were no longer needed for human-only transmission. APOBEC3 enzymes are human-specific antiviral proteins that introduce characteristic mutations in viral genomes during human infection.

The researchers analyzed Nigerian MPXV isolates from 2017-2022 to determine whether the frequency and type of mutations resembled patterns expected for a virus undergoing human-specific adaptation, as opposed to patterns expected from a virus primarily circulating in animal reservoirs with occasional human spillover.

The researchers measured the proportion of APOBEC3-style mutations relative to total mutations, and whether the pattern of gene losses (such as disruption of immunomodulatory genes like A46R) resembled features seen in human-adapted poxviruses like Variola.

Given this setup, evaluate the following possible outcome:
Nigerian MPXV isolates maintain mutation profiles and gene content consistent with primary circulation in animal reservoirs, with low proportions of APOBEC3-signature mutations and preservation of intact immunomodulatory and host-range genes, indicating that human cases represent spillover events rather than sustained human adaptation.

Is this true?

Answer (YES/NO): NO